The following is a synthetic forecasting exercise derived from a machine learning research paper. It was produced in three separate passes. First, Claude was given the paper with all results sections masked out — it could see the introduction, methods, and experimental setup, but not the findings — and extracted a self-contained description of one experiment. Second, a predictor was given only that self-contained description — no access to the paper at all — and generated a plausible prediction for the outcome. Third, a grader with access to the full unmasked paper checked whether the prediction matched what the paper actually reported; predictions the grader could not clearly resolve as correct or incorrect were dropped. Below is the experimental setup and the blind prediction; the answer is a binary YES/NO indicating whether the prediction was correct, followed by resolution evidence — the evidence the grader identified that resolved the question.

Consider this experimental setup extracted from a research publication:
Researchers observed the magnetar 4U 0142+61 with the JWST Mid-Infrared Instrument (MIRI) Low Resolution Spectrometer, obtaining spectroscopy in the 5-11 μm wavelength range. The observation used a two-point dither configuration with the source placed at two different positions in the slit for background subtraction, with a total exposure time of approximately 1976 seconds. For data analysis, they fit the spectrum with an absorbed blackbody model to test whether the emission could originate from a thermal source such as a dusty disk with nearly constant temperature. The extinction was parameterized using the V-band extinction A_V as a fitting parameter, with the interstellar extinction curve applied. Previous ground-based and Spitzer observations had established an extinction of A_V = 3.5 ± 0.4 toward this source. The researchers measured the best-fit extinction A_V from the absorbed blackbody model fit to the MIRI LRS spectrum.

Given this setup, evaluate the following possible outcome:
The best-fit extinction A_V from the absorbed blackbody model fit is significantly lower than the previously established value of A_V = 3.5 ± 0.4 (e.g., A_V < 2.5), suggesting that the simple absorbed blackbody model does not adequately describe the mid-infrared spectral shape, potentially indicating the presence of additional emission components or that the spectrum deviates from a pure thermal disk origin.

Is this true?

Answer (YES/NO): YES